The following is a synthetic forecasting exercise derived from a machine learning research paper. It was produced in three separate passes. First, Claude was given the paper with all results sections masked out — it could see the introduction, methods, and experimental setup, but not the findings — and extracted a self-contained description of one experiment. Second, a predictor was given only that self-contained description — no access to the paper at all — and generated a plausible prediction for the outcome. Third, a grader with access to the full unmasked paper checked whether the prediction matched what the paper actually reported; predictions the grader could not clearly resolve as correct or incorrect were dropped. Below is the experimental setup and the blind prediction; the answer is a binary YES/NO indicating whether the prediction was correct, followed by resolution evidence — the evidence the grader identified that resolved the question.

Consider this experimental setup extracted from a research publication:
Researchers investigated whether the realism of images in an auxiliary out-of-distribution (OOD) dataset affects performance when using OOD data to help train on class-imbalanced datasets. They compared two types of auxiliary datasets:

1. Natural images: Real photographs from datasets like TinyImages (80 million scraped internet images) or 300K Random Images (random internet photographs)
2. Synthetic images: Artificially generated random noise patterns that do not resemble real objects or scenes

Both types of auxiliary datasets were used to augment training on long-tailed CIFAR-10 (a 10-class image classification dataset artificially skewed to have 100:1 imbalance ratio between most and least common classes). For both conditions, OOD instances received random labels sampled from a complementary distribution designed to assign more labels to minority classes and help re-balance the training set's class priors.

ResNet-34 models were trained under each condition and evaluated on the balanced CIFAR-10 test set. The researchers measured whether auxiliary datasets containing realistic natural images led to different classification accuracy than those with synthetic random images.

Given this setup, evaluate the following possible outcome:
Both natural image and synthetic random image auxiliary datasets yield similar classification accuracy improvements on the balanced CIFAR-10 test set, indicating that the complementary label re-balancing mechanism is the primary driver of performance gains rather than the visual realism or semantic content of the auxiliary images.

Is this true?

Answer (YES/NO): NO